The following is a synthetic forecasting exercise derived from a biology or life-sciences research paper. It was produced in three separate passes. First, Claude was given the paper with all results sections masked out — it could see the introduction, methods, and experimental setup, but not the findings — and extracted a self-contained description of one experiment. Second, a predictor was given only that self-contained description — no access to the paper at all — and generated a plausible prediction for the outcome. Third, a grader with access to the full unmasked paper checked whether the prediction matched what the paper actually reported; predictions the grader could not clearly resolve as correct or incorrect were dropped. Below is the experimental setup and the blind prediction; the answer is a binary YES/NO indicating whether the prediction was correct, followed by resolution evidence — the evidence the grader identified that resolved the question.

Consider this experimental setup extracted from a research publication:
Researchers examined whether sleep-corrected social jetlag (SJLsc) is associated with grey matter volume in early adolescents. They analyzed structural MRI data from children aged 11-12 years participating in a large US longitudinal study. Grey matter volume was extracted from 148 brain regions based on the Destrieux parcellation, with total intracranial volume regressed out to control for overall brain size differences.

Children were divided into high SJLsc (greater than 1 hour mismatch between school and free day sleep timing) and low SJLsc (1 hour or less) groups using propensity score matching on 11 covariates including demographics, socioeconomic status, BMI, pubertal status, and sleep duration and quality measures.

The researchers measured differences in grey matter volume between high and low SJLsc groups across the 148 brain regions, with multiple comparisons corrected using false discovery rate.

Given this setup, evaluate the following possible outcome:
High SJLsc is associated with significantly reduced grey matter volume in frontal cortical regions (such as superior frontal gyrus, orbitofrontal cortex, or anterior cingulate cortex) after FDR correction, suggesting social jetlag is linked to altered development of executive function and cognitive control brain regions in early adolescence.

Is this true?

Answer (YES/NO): NO